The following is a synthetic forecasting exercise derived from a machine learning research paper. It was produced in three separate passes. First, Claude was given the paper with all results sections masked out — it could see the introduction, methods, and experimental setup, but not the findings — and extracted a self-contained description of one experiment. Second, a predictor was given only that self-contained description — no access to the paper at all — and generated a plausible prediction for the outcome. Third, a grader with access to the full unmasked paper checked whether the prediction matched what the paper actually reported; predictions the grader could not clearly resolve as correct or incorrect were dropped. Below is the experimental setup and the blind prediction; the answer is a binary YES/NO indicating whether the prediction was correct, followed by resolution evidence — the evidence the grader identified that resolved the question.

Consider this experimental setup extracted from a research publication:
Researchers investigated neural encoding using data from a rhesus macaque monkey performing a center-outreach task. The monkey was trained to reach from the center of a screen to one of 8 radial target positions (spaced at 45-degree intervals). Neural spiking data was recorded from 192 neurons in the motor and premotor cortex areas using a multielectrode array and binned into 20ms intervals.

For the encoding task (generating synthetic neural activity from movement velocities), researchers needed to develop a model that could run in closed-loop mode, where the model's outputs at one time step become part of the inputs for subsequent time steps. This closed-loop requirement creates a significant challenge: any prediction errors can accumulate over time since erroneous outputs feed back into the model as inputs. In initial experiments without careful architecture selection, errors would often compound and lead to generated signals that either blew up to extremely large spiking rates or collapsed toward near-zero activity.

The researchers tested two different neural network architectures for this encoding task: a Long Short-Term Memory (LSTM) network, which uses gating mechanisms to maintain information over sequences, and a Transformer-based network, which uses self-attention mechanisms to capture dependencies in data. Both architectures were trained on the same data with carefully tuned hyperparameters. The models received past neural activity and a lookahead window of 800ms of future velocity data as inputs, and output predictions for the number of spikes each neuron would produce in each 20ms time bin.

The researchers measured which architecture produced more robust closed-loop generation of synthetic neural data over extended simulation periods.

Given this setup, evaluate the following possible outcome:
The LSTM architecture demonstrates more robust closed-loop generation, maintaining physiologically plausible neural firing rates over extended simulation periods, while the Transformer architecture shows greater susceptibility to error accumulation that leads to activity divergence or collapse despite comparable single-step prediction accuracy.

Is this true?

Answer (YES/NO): NO